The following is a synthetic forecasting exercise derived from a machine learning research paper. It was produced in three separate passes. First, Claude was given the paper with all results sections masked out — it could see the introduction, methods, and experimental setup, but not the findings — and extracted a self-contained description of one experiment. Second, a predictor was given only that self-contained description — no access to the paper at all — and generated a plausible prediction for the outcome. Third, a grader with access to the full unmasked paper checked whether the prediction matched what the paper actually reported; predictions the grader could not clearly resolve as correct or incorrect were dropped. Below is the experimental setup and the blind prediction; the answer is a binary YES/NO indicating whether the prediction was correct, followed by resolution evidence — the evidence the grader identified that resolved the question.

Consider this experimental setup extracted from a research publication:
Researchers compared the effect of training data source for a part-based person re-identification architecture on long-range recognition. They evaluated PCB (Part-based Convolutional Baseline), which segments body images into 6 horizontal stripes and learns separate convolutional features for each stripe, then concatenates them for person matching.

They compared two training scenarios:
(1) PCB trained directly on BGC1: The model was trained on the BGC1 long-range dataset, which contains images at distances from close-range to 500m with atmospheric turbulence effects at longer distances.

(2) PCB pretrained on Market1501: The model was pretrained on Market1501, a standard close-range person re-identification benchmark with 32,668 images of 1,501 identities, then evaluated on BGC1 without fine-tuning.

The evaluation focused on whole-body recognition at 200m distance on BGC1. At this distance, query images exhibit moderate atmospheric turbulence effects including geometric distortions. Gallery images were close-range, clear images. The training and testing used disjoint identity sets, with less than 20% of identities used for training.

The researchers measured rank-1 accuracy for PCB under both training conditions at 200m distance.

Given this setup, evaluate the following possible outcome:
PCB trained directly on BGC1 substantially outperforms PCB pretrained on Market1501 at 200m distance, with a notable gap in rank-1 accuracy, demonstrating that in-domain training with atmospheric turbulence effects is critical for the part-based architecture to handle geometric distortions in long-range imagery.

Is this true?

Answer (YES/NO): NO